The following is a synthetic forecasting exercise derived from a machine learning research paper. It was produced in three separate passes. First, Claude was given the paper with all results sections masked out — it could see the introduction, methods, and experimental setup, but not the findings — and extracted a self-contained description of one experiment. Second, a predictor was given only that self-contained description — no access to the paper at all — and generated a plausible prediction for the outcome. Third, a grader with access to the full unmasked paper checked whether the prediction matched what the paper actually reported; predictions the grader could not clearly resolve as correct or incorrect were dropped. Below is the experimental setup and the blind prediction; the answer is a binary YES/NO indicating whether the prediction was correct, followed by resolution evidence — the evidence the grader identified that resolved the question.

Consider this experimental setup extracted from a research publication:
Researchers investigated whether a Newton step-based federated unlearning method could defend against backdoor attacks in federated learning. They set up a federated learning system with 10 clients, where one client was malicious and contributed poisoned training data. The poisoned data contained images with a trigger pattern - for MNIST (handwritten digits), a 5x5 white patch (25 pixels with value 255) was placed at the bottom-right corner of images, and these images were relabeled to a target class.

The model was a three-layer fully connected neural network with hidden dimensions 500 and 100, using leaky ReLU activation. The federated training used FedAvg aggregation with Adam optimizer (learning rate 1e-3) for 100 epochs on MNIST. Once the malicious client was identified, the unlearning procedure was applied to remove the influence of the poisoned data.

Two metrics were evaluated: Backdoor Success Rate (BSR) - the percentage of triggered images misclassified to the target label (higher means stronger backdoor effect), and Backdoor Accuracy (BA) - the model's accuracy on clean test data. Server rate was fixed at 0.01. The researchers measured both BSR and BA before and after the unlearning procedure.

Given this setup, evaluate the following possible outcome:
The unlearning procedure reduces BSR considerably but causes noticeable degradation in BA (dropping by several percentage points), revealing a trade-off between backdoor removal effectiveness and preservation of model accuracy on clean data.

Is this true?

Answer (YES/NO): NO